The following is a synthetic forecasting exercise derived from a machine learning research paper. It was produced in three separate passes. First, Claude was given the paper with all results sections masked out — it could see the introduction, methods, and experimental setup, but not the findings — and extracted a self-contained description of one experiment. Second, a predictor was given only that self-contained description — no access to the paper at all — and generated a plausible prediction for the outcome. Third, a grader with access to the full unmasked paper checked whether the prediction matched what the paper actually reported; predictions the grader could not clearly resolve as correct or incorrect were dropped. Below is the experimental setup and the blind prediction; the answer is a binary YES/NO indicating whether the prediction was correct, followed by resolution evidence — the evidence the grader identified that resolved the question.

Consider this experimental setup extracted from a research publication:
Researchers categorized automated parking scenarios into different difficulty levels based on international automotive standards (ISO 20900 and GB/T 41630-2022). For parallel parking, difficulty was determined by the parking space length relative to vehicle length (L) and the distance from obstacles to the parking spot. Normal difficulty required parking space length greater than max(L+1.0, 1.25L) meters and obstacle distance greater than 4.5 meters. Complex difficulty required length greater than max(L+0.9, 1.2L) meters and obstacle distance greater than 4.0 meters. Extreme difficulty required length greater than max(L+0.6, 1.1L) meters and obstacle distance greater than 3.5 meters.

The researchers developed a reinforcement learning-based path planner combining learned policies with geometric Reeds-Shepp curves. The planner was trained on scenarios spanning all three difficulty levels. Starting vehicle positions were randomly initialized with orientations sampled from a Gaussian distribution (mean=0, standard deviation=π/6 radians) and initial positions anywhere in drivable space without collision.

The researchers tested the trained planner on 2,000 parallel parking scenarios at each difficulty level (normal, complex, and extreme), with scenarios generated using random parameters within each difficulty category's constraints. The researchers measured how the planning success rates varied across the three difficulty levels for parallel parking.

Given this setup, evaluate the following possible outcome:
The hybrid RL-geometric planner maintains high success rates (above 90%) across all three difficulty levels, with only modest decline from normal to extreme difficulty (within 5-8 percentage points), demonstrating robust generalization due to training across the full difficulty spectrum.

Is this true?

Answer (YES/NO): YES